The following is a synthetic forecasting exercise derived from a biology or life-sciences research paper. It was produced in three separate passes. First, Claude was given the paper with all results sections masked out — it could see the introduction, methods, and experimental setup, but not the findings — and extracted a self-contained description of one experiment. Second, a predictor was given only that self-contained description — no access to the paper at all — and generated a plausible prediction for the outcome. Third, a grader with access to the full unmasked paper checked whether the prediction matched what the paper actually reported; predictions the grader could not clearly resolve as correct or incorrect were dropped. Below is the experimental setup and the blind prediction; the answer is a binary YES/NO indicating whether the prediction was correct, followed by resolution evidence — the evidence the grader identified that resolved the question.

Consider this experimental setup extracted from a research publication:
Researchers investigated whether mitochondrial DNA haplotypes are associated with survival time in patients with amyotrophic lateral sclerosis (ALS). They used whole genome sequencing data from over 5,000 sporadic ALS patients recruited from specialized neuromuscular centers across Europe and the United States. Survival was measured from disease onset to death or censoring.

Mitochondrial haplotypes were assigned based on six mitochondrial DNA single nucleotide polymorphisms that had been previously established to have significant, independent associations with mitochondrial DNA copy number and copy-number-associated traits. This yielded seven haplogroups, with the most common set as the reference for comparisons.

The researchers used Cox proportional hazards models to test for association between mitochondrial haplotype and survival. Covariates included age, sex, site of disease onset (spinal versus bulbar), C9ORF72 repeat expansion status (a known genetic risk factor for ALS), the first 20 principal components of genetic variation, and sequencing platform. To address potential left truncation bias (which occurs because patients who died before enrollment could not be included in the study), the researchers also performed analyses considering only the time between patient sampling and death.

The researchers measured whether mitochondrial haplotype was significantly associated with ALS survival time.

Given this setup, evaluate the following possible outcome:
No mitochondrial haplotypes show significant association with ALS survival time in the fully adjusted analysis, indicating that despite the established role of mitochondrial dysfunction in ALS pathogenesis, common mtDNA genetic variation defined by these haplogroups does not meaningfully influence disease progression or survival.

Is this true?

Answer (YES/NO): NO